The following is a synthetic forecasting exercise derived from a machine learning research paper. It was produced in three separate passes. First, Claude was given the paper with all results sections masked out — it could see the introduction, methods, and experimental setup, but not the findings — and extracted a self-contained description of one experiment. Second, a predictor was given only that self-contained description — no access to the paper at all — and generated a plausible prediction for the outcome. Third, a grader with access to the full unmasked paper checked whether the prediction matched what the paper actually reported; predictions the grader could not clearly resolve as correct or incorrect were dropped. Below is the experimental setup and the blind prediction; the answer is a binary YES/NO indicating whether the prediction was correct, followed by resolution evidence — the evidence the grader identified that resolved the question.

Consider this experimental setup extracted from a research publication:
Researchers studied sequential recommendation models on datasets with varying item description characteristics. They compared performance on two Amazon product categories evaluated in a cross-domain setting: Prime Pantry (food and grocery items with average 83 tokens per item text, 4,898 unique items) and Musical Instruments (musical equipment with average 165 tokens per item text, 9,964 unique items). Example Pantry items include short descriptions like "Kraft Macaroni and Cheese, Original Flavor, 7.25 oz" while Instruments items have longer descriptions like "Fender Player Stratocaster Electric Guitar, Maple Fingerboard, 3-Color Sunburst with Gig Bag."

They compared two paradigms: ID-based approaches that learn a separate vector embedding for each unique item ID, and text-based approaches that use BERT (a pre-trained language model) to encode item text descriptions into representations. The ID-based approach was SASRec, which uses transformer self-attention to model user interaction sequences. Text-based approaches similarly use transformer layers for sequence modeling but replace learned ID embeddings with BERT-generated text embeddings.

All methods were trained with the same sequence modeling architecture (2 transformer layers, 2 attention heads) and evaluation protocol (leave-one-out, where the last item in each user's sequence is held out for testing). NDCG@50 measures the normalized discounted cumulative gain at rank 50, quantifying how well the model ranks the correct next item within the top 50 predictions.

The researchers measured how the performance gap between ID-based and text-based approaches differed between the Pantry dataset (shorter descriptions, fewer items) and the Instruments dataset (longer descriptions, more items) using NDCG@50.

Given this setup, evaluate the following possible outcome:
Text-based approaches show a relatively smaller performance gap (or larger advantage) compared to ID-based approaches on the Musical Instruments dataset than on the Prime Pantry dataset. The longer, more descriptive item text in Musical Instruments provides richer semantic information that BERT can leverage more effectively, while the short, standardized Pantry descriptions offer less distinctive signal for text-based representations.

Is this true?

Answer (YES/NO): NO